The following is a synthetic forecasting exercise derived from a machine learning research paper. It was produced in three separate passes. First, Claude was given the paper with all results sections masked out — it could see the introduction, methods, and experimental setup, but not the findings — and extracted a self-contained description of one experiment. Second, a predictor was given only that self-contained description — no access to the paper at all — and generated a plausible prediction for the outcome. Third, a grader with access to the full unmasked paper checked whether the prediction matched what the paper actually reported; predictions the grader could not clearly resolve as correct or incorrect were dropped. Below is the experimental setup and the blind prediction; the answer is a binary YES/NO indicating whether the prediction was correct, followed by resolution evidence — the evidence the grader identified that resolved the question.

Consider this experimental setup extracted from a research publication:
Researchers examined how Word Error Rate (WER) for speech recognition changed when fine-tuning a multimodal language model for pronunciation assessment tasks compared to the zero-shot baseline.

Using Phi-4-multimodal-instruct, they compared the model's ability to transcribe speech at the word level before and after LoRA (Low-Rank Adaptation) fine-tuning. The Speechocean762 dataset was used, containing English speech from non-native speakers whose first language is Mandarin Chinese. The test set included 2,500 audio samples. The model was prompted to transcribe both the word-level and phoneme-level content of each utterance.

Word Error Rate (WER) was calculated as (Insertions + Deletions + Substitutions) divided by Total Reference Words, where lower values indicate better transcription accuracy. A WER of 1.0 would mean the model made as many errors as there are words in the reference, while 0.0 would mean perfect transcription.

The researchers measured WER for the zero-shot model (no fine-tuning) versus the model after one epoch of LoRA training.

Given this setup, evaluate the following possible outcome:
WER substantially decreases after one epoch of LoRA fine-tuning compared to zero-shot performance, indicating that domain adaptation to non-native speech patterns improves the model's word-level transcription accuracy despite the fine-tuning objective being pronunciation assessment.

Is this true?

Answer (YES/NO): YES